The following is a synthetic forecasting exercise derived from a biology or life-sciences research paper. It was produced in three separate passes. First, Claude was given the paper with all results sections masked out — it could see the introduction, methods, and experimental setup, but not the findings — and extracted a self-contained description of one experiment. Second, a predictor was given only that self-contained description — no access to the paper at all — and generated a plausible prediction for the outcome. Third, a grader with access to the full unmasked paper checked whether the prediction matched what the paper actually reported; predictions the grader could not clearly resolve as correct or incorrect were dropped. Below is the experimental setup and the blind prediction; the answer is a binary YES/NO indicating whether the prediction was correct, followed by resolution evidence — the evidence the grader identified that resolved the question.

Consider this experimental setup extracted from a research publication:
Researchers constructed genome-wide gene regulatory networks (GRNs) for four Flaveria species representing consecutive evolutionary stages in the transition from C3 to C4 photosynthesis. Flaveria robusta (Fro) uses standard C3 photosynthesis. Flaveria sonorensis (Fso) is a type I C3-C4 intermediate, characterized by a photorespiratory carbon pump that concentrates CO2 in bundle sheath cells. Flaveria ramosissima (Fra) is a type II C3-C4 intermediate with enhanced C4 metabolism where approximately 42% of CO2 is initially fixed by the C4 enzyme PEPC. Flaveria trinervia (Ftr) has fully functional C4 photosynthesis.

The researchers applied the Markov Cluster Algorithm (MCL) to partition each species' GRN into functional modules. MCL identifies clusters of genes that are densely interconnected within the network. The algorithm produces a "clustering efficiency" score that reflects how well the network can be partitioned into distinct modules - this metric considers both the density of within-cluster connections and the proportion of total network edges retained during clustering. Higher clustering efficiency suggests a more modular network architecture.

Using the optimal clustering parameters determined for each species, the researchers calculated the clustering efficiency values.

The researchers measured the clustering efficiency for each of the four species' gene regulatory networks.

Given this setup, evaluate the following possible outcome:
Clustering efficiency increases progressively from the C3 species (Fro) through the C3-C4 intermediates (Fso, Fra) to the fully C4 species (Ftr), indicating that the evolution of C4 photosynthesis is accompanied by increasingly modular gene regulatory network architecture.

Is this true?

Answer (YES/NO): NO